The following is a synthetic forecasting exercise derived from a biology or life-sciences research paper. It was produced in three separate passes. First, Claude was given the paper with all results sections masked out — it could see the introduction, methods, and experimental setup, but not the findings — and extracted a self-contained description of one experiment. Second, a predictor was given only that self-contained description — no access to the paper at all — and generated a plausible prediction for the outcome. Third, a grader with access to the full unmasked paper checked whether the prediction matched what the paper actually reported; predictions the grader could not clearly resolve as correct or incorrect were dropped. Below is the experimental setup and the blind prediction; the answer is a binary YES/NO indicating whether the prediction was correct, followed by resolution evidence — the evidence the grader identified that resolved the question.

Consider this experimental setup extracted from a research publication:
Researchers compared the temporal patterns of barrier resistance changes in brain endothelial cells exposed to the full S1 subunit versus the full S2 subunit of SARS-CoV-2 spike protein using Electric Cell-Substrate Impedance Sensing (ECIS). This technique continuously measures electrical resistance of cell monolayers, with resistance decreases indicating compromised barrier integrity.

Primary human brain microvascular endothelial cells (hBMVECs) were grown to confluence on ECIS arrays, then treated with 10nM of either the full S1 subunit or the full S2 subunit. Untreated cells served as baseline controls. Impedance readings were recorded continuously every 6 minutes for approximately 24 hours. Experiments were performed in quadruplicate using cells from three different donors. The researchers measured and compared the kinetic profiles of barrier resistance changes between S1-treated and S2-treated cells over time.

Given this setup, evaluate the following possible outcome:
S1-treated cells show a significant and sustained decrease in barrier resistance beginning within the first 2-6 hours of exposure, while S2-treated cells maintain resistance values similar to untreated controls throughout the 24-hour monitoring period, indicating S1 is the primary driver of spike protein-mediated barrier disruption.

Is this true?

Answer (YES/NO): NO